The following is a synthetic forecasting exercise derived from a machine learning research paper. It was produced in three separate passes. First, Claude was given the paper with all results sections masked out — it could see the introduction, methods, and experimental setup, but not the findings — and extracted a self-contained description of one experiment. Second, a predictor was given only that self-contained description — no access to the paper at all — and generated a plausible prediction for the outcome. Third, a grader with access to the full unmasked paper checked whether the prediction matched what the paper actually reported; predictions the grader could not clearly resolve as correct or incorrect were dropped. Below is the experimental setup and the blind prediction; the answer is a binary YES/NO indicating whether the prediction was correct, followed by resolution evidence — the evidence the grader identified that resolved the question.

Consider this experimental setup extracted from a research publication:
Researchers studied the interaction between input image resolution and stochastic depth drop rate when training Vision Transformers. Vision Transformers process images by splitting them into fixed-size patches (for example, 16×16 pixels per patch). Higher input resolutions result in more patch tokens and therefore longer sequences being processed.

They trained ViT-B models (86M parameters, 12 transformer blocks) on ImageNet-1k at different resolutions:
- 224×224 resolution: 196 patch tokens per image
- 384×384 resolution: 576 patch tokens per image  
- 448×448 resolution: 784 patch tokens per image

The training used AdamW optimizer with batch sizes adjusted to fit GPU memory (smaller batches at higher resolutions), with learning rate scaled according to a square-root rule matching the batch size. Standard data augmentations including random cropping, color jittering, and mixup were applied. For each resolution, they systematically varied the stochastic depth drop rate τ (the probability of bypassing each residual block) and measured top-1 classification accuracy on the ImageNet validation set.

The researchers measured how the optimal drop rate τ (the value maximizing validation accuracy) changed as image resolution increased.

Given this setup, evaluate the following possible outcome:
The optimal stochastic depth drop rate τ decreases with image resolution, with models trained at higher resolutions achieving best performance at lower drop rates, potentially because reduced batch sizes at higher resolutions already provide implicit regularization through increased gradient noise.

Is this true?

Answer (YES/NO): NO